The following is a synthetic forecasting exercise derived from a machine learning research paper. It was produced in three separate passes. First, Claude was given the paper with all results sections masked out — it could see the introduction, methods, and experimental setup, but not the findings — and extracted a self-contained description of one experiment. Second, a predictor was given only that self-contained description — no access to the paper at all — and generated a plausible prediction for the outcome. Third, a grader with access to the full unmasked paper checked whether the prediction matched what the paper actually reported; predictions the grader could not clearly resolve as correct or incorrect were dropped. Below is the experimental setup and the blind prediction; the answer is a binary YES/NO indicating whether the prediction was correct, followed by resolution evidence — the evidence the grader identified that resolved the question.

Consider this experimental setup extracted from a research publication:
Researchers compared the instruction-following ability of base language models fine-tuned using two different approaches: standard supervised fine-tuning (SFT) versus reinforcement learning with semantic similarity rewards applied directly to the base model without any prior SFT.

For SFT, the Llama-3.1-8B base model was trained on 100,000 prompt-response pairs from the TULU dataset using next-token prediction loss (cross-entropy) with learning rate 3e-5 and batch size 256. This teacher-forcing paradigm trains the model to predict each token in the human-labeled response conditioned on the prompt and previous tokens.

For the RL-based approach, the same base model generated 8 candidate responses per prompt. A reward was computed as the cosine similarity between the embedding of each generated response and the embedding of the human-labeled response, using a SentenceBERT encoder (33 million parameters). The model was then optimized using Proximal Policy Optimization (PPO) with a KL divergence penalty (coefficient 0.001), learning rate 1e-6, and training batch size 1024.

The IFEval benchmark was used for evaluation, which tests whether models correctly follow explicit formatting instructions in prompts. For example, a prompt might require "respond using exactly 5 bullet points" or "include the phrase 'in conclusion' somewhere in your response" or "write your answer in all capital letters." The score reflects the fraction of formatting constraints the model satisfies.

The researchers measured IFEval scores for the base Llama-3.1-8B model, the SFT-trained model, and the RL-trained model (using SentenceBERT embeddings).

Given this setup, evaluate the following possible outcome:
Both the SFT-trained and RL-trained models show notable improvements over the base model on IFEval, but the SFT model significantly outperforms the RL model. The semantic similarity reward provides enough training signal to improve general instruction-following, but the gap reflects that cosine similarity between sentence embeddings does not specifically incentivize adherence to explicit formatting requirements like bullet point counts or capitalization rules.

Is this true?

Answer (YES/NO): NO